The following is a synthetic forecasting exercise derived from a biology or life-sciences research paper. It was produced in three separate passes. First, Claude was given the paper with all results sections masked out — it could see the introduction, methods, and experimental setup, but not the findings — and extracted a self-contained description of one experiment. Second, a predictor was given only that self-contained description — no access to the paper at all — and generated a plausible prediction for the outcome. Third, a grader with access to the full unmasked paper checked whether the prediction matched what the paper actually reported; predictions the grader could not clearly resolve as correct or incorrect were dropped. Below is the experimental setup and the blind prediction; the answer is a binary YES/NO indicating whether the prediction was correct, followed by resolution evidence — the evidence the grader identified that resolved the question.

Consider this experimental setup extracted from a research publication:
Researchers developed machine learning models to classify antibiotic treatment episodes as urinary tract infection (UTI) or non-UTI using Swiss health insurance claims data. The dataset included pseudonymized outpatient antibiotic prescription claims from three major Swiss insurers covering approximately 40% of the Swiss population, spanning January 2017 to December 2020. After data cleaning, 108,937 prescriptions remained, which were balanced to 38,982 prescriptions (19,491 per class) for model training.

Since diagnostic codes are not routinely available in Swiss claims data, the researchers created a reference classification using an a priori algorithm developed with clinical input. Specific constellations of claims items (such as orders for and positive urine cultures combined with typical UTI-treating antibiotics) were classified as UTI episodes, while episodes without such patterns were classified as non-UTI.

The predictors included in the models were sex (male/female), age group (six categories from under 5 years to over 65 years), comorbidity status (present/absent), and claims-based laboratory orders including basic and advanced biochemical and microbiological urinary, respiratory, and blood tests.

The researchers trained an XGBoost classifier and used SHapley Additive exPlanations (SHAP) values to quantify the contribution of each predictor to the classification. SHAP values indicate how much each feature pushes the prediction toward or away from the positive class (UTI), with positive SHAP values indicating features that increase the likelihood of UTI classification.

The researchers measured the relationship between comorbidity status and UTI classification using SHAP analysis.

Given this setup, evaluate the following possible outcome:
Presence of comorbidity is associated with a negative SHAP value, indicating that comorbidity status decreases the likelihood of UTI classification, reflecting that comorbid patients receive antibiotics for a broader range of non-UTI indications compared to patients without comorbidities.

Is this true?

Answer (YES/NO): YES